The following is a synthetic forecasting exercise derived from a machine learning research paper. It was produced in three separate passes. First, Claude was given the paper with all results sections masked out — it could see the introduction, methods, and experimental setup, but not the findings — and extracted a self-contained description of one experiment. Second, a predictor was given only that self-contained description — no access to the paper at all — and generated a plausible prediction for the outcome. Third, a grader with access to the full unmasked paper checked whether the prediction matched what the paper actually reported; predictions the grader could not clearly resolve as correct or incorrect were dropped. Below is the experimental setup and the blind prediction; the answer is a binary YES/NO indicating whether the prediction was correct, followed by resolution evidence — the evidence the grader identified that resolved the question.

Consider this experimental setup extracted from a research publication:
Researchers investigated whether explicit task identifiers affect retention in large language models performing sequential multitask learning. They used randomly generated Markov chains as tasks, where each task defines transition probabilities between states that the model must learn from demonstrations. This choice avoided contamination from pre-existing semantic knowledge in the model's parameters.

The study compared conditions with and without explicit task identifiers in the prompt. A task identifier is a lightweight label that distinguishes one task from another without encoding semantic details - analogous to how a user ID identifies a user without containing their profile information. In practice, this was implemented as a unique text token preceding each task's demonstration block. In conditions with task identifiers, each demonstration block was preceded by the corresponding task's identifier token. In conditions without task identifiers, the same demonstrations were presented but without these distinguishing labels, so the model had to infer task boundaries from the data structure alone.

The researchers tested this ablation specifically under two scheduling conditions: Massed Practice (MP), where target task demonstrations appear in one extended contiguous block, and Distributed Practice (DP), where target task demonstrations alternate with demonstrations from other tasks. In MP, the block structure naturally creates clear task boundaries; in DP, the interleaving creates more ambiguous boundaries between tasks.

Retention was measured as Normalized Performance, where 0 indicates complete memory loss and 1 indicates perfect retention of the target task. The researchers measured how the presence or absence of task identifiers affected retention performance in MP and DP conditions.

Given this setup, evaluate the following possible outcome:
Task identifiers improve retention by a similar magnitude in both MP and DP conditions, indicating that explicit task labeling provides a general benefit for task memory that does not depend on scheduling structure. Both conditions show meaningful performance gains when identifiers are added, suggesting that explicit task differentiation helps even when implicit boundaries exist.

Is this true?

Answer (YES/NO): NO